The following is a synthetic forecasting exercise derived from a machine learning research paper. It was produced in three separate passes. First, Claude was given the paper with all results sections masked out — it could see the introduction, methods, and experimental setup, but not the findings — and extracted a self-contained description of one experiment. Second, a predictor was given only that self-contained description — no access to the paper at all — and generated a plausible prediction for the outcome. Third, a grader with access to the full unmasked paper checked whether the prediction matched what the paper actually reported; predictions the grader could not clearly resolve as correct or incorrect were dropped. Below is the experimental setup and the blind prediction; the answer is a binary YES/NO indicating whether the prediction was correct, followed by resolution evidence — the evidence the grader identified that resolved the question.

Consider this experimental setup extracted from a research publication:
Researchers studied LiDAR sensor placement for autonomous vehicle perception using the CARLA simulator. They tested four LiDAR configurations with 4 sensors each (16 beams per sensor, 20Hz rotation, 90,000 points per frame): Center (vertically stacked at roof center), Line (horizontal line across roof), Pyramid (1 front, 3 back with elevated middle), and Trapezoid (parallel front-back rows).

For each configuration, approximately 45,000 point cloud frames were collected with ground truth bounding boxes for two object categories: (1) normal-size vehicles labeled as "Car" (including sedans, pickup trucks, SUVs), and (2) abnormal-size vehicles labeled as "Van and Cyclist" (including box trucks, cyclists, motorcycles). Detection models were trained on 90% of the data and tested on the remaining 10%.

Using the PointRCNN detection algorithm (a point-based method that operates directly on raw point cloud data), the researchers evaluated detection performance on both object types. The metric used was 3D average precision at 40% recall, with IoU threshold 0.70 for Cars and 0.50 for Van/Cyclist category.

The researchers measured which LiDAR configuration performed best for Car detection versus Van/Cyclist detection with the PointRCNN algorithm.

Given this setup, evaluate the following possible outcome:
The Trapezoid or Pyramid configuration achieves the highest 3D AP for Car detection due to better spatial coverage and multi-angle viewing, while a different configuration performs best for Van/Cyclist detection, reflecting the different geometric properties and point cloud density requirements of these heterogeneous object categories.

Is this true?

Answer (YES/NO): NO